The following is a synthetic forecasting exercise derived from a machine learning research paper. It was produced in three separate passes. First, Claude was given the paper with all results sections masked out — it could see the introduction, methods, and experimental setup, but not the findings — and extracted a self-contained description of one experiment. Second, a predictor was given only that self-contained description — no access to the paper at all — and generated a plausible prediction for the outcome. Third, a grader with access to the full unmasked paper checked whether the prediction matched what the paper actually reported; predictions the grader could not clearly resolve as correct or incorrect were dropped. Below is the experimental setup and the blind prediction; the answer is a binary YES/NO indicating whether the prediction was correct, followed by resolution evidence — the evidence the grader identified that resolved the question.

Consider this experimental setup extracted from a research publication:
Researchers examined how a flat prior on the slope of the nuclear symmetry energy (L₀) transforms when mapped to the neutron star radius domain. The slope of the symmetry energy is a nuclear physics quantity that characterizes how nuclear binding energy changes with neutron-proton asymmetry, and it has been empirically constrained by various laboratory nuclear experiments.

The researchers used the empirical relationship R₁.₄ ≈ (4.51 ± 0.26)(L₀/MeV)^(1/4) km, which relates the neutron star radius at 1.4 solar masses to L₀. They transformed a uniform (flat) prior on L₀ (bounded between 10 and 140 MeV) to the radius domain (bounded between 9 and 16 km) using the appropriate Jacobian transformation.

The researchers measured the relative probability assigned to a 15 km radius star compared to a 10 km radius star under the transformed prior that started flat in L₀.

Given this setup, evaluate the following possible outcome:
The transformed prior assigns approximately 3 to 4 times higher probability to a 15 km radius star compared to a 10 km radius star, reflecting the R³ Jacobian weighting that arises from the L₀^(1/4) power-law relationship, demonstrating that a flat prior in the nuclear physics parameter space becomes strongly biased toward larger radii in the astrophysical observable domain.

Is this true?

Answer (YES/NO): YES